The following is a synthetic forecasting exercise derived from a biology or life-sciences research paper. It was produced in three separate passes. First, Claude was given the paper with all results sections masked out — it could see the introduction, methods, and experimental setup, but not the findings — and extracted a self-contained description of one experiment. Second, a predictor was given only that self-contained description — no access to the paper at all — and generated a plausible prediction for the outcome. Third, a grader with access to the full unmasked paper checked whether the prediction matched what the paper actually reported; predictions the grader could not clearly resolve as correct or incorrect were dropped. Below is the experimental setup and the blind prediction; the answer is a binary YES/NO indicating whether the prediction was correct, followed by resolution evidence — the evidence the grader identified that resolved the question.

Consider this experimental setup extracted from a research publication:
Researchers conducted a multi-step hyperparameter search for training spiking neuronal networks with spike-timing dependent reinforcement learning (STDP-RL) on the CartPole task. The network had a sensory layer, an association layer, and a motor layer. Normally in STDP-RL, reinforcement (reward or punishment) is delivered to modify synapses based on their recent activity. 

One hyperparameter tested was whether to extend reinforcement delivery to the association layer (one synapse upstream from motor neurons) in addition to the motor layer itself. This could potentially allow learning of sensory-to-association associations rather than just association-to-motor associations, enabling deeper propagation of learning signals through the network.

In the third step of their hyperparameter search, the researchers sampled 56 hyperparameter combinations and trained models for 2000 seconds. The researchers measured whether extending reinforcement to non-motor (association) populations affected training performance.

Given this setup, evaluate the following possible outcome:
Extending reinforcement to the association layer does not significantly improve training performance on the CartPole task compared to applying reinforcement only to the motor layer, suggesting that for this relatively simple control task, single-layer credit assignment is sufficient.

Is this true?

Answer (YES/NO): YES